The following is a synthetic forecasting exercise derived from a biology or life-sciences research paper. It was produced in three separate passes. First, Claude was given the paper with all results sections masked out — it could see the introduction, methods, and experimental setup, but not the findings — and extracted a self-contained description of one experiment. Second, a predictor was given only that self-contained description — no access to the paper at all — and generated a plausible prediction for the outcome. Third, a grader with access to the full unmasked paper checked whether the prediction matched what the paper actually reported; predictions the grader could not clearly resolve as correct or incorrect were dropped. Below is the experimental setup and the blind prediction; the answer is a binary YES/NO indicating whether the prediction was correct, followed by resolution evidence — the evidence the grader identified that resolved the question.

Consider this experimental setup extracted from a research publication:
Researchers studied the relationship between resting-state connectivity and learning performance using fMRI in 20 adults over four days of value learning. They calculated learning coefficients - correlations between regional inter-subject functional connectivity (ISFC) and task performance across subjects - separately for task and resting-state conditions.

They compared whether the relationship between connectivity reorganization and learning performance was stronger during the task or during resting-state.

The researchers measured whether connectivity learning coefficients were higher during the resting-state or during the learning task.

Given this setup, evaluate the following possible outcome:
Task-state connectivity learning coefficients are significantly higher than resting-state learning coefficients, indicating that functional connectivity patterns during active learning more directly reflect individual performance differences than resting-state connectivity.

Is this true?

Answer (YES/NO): NO